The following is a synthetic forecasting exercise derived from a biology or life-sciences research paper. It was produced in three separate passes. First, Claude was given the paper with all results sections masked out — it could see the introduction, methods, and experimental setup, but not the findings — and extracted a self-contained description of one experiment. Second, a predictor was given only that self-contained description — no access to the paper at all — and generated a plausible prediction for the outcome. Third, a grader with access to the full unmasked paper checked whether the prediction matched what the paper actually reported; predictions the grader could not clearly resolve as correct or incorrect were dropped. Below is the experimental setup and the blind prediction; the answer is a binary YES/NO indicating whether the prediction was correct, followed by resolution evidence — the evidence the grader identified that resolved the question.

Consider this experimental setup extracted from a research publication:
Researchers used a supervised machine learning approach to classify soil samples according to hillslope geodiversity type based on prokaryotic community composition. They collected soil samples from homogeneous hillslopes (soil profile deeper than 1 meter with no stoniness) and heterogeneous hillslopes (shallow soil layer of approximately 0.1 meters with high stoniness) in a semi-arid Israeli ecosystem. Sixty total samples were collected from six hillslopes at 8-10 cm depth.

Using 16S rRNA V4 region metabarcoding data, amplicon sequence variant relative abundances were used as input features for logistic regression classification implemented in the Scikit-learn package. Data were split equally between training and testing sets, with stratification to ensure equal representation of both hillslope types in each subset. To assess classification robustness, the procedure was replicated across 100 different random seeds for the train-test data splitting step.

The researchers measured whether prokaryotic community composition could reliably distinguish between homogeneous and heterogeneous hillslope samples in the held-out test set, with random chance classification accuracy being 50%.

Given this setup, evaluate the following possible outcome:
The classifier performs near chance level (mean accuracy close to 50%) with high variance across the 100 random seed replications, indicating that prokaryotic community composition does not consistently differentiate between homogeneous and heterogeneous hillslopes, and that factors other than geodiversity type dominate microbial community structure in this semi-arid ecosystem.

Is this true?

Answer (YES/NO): NO